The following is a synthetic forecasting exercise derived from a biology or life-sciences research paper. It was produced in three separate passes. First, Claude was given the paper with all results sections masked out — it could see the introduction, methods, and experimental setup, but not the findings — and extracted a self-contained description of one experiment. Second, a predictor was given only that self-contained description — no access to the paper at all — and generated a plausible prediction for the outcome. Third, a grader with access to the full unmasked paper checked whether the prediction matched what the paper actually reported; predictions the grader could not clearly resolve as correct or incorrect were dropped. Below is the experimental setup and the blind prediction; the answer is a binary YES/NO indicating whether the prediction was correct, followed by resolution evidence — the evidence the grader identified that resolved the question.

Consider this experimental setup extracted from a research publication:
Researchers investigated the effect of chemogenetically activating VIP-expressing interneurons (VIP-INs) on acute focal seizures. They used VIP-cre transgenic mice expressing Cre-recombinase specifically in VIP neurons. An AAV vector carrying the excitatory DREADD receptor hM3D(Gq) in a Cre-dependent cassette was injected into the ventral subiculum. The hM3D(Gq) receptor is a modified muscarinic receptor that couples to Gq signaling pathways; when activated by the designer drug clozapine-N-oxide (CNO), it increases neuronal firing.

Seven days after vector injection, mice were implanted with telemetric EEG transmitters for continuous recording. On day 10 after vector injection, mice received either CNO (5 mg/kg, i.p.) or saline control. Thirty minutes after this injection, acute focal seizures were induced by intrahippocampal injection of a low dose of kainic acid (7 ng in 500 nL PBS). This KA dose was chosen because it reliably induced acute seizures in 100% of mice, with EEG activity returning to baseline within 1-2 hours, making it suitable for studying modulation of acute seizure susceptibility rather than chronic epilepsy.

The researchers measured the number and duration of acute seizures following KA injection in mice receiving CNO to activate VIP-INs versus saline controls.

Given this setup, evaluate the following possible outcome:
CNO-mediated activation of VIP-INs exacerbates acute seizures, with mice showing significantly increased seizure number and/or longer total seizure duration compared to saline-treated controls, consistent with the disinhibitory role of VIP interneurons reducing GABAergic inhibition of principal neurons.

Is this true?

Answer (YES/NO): YES